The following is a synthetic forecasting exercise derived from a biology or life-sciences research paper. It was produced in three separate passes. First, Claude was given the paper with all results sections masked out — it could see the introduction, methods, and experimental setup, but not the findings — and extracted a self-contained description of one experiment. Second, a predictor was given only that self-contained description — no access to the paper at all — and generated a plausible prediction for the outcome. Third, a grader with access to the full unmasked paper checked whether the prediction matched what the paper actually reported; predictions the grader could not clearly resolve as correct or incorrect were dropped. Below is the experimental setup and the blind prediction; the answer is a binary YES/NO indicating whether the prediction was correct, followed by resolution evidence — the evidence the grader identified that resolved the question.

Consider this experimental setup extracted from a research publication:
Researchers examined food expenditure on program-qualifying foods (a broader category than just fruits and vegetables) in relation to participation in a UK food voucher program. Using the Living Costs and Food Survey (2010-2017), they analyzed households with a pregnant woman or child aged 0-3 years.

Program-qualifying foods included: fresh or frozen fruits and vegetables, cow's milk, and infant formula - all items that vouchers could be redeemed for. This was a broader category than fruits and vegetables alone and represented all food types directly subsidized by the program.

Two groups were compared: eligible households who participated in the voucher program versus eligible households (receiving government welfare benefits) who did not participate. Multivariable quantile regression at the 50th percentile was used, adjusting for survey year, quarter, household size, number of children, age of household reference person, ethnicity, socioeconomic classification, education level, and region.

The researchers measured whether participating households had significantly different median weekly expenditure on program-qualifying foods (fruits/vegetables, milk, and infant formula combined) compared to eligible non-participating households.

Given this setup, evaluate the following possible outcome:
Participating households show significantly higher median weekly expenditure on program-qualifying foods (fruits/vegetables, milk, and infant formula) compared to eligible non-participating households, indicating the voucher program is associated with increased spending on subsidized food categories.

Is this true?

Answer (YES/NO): NO